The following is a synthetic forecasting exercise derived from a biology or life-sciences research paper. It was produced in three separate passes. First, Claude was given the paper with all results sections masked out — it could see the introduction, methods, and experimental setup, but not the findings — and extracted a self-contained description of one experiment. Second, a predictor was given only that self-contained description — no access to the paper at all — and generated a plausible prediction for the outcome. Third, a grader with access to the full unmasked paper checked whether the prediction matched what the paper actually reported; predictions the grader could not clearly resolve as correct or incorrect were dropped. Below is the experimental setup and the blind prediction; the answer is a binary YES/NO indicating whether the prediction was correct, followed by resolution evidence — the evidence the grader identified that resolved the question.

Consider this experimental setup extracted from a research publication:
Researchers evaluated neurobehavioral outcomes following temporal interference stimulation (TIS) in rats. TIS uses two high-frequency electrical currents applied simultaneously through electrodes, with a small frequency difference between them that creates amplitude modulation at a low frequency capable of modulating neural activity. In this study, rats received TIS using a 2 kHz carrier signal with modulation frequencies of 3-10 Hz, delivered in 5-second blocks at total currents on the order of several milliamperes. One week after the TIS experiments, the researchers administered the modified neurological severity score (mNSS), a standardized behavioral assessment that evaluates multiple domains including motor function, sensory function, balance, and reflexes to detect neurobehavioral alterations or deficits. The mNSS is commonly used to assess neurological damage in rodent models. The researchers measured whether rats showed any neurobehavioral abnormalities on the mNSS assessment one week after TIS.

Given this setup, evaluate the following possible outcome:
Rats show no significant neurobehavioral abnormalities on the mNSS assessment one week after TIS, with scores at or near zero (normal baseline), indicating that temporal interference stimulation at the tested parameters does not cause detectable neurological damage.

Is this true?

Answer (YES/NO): YES